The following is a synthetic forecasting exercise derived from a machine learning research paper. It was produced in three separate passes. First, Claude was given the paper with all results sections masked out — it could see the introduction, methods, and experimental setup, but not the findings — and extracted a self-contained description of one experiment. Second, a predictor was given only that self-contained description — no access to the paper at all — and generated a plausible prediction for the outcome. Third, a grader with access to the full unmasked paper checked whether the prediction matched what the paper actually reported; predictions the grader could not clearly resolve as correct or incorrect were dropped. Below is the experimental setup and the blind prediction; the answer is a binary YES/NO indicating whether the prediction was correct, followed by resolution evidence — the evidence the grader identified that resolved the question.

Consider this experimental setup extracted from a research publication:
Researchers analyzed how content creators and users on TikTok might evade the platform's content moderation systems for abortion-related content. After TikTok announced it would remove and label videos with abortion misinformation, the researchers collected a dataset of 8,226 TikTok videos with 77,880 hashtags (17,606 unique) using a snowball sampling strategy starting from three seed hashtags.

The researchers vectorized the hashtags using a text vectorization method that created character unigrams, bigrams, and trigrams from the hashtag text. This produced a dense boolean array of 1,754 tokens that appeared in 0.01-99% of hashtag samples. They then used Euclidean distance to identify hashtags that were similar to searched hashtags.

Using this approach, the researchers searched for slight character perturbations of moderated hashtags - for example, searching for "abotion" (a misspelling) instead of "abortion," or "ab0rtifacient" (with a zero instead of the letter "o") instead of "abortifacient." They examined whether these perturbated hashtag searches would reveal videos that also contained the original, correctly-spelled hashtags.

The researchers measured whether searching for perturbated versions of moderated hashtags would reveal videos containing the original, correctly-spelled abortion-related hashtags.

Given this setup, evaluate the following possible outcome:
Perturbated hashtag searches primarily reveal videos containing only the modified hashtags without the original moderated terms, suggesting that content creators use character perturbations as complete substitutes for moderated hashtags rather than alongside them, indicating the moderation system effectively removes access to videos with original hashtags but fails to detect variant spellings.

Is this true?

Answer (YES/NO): NO